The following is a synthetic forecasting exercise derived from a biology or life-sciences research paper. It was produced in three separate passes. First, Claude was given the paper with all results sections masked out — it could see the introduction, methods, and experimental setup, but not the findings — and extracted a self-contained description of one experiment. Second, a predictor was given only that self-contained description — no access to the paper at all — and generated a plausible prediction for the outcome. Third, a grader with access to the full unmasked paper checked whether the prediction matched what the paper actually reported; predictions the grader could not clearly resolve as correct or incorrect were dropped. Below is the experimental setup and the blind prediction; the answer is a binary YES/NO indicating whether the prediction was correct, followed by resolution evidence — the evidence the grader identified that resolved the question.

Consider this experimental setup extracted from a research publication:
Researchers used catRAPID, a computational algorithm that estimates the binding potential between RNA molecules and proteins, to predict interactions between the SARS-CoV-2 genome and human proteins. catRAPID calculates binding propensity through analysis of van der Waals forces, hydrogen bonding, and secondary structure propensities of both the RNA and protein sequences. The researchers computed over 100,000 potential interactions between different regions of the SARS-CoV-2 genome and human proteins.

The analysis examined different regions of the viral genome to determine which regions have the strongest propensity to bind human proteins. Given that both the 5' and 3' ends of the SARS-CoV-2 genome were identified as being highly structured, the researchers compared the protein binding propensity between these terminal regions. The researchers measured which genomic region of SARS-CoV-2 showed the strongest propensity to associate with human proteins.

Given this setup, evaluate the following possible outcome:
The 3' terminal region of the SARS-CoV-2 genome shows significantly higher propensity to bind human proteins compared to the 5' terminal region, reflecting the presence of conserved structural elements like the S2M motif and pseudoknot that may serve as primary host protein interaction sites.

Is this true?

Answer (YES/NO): NO